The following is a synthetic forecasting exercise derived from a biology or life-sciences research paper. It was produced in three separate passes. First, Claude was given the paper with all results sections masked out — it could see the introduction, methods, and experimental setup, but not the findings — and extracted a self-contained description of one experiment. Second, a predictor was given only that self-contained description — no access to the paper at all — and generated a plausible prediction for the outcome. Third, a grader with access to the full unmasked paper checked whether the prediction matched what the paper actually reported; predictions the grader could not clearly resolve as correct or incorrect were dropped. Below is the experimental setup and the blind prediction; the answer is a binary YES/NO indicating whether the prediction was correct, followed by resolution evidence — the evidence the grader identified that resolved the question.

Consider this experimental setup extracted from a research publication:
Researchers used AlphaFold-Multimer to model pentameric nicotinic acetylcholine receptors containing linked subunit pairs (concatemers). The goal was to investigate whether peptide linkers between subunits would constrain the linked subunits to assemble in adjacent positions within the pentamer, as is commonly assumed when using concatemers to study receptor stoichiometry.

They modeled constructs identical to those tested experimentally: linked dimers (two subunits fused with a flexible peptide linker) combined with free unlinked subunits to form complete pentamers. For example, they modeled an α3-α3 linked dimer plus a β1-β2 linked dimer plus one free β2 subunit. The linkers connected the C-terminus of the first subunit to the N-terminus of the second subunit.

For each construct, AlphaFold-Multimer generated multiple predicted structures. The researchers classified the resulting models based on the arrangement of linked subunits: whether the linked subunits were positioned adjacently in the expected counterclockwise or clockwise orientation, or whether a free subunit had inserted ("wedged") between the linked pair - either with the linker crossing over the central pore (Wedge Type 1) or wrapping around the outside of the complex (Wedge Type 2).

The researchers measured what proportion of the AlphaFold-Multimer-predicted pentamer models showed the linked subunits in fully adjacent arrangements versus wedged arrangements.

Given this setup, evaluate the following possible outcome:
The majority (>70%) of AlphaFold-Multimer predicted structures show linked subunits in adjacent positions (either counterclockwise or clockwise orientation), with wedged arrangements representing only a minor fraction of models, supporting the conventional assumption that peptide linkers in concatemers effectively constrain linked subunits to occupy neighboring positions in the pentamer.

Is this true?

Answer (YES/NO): NO